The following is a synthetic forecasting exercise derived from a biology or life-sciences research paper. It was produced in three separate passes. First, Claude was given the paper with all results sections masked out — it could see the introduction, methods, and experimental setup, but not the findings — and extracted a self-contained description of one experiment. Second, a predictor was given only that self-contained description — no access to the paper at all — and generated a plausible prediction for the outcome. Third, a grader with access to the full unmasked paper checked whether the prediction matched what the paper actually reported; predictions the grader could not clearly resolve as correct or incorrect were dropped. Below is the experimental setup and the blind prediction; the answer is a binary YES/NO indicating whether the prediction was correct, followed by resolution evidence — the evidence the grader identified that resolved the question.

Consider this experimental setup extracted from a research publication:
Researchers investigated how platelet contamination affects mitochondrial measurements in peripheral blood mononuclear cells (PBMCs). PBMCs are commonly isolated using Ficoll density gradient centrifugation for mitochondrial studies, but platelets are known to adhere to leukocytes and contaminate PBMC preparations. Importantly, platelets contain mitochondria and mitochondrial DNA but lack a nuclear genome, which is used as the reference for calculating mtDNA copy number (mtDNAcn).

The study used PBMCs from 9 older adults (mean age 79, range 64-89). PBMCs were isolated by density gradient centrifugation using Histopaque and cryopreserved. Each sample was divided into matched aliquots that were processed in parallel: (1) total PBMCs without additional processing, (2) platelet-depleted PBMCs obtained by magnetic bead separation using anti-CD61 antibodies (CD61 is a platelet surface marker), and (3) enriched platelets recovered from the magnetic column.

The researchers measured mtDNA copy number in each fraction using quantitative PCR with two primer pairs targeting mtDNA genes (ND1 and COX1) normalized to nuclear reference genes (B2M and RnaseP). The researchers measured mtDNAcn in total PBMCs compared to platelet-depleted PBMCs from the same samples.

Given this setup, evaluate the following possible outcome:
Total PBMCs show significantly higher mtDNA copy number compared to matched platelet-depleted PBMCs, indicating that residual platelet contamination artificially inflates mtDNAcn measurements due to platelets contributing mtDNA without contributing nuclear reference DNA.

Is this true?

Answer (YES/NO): YES